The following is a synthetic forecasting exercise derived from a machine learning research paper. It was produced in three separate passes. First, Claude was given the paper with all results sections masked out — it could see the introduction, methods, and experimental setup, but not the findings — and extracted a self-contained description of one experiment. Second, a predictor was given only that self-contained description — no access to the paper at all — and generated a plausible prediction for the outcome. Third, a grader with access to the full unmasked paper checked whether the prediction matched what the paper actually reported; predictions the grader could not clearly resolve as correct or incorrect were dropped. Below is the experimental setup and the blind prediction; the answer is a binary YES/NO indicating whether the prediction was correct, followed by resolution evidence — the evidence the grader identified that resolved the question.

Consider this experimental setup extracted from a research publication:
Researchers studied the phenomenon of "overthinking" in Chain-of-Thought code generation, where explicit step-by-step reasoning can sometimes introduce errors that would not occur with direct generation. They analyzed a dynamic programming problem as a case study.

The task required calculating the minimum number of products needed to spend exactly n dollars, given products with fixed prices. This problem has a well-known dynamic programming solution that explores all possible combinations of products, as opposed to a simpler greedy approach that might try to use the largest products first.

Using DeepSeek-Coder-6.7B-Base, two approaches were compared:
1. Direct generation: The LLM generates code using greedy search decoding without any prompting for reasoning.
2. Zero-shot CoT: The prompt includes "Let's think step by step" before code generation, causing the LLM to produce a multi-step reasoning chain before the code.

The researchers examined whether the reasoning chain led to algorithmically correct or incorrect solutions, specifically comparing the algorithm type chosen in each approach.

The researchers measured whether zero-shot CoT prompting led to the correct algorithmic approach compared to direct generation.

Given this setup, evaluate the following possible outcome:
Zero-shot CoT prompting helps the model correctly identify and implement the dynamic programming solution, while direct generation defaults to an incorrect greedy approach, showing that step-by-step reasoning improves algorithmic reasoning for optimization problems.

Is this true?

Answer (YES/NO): NO